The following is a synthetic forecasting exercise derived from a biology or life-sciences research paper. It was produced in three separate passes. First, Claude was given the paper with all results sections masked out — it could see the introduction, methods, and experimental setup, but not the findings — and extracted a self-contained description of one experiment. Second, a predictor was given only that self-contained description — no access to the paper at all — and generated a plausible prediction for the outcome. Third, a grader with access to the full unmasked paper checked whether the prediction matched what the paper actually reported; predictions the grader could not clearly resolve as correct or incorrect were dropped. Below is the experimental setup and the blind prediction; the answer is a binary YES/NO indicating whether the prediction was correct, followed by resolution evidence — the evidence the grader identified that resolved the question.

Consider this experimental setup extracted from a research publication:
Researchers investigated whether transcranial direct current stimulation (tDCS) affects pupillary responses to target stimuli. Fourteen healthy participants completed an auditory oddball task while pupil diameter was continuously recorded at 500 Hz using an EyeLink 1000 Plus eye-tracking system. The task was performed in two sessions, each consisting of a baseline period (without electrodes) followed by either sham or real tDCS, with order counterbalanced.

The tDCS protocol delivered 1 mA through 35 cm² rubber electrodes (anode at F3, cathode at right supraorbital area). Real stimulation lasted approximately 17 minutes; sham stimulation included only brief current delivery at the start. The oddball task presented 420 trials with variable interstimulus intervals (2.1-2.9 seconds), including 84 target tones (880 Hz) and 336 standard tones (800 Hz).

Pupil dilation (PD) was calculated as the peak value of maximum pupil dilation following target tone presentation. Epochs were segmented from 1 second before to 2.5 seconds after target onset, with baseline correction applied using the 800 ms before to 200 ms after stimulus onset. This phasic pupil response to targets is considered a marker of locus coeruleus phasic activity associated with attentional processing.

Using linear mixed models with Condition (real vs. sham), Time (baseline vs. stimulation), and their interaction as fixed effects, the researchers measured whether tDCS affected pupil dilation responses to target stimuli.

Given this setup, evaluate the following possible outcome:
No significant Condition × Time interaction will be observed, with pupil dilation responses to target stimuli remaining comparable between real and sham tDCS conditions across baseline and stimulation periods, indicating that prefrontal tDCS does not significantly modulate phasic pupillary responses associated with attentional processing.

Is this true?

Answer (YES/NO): YES